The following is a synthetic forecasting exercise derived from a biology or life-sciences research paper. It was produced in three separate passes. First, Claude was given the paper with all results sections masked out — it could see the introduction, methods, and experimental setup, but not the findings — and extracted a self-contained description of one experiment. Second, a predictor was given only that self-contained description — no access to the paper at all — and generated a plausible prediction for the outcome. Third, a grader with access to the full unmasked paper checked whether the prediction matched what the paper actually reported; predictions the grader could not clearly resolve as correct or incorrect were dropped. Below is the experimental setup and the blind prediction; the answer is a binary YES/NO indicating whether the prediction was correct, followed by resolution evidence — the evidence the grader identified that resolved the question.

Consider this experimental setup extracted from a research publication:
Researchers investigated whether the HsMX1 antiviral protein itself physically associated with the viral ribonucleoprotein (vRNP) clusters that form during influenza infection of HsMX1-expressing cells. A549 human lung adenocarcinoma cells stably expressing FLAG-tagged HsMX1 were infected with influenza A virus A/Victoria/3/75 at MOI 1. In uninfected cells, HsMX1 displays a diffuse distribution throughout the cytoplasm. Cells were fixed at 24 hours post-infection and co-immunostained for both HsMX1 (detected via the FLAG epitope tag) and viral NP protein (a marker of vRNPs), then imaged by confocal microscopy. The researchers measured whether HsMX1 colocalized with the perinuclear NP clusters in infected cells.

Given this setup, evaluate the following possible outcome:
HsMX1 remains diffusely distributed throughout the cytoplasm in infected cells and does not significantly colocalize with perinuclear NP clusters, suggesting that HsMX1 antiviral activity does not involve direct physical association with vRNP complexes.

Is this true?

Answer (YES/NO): YES